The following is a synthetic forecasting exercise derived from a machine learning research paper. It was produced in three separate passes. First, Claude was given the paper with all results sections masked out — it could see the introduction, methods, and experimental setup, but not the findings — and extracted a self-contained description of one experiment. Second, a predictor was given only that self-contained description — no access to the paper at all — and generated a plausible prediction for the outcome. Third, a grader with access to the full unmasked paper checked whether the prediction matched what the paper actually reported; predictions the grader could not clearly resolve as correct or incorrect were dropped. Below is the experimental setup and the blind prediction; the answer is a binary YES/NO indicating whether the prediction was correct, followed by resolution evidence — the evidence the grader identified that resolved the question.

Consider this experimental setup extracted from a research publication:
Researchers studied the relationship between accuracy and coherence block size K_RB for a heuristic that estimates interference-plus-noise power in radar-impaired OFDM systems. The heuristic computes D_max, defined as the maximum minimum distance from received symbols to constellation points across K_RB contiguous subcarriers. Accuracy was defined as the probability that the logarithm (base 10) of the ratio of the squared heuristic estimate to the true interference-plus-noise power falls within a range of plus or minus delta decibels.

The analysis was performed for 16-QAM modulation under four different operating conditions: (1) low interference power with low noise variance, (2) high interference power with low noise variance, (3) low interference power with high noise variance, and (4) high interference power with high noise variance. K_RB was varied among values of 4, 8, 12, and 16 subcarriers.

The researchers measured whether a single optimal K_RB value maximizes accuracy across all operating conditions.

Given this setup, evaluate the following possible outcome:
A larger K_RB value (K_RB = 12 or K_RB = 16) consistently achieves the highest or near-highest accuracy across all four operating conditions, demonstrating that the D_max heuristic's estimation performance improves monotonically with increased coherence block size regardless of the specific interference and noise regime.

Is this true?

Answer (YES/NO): NO